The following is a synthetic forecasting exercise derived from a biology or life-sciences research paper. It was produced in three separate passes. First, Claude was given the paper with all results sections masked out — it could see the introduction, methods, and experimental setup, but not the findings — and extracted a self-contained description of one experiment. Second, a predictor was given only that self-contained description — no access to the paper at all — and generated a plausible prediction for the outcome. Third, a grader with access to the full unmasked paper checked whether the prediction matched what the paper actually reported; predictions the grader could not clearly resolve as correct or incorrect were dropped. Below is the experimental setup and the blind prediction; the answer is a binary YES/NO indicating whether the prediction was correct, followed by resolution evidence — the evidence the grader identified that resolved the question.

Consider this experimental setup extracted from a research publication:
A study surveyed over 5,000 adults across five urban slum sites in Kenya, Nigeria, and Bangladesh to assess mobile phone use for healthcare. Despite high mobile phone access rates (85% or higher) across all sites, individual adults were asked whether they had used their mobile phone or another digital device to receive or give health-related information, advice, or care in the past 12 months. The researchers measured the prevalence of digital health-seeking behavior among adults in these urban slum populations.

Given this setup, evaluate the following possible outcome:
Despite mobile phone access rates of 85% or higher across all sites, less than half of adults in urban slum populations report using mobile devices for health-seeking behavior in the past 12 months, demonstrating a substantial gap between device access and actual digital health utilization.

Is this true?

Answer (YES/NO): YES